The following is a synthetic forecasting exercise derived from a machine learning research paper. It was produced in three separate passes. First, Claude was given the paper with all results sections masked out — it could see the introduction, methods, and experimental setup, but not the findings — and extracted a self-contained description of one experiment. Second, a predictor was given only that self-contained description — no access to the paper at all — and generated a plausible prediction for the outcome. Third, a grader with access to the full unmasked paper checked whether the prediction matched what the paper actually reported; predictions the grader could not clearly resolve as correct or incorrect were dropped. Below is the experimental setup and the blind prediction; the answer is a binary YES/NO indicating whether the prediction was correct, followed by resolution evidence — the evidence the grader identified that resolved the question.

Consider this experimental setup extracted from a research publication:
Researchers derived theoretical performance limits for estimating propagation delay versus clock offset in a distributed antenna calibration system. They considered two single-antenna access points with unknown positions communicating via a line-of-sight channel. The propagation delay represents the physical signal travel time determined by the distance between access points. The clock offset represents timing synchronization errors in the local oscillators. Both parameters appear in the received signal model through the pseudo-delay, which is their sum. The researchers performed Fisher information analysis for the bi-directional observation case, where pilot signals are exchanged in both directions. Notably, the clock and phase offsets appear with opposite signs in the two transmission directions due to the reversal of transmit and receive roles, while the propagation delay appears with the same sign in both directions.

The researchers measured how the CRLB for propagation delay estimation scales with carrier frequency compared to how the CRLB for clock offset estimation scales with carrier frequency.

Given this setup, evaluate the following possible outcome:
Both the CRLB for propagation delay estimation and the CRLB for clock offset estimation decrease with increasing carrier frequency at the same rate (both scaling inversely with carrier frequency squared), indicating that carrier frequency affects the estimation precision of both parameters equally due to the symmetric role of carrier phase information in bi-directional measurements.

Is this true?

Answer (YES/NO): NO